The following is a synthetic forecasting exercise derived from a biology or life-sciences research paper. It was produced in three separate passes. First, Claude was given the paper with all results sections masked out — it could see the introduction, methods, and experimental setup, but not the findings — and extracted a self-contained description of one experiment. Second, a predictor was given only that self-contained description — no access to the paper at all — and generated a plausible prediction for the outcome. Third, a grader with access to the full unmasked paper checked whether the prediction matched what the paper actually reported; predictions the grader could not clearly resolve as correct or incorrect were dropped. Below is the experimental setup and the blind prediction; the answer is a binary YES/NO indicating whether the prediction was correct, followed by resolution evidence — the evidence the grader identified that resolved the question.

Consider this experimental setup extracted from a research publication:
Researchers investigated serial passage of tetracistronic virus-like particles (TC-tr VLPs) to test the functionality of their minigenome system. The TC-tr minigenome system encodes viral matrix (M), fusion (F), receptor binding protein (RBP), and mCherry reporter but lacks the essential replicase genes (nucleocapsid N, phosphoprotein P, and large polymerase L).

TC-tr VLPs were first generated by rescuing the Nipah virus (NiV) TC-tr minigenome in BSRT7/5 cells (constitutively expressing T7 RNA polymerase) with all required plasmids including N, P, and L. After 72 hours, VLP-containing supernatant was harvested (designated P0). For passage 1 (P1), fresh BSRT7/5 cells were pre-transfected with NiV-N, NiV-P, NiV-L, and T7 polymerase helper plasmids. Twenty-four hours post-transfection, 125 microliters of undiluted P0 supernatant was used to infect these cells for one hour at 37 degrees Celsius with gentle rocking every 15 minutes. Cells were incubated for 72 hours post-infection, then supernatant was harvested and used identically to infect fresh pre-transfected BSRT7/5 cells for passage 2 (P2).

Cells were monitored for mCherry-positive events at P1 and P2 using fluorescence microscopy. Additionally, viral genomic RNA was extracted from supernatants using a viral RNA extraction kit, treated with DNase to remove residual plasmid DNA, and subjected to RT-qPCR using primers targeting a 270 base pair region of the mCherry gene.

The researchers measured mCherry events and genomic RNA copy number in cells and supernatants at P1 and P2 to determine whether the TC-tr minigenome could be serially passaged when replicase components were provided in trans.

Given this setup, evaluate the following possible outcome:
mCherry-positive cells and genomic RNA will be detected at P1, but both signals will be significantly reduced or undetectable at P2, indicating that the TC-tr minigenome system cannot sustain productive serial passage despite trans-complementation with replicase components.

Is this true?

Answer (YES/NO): NO